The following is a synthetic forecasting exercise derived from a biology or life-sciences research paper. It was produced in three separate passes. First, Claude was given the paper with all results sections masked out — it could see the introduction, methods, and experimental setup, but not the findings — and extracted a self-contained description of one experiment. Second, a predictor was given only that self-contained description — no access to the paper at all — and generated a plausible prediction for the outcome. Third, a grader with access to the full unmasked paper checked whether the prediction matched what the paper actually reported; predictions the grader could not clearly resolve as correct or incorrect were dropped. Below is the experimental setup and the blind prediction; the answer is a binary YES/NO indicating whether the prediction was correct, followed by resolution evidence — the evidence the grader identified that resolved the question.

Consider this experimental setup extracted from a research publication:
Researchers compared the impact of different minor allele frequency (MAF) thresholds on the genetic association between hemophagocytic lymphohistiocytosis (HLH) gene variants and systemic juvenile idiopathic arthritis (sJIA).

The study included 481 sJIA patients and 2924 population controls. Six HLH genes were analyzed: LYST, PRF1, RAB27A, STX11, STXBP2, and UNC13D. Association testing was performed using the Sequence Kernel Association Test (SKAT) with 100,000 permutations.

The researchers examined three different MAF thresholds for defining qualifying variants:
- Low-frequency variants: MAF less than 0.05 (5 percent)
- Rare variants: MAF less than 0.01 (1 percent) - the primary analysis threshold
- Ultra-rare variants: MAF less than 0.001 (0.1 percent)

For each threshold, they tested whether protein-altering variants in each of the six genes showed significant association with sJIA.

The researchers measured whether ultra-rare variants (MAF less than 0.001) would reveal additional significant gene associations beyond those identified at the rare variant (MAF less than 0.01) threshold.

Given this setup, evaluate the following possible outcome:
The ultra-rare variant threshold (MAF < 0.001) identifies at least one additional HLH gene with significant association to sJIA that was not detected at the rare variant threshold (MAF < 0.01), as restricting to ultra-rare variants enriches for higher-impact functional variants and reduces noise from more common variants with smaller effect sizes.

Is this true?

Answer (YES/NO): YES